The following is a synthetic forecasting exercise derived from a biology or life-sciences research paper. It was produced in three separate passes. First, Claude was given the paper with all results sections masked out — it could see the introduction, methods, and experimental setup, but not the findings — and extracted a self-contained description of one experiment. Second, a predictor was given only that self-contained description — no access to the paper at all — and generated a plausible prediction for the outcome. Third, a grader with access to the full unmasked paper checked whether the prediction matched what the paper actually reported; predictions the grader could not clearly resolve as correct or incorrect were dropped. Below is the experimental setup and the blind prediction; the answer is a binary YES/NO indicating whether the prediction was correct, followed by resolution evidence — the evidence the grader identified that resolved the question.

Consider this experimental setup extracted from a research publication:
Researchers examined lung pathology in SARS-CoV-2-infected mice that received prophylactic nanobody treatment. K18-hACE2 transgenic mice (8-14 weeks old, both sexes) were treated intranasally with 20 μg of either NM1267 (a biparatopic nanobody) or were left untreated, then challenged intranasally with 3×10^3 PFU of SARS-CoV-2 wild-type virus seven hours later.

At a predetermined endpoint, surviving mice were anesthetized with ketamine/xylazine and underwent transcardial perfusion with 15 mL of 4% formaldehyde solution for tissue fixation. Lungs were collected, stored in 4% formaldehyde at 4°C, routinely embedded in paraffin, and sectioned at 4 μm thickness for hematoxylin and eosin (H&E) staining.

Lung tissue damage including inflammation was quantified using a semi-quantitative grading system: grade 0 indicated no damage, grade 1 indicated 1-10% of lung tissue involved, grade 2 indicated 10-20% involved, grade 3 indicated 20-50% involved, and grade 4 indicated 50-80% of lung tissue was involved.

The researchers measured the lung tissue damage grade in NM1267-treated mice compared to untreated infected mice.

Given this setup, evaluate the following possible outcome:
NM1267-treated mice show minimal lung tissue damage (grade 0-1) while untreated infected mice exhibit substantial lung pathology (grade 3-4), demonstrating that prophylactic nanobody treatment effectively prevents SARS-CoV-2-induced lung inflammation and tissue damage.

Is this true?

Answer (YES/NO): NO